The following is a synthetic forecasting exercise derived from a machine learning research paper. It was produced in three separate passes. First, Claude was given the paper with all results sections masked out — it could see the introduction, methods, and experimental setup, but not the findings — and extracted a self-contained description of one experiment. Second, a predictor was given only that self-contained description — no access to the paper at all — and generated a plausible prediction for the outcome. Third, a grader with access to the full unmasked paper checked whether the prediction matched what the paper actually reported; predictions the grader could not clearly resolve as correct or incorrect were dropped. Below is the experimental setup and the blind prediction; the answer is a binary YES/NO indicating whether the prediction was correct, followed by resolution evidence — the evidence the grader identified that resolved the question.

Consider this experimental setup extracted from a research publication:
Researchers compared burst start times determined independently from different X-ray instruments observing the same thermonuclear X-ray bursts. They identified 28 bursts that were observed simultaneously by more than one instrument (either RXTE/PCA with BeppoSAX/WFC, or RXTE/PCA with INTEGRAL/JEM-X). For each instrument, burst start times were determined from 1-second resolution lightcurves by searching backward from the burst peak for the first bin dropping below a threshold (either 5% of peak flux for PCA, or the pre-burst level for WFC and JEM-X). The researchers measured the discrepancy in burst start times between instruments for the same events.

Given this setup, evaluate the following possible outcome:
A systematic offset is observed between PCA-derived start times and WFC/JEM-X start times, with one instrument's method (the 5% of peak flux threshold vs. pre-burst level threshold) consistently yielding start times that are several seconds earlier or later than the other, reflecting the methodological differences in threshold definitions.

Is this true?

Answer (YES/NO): NO